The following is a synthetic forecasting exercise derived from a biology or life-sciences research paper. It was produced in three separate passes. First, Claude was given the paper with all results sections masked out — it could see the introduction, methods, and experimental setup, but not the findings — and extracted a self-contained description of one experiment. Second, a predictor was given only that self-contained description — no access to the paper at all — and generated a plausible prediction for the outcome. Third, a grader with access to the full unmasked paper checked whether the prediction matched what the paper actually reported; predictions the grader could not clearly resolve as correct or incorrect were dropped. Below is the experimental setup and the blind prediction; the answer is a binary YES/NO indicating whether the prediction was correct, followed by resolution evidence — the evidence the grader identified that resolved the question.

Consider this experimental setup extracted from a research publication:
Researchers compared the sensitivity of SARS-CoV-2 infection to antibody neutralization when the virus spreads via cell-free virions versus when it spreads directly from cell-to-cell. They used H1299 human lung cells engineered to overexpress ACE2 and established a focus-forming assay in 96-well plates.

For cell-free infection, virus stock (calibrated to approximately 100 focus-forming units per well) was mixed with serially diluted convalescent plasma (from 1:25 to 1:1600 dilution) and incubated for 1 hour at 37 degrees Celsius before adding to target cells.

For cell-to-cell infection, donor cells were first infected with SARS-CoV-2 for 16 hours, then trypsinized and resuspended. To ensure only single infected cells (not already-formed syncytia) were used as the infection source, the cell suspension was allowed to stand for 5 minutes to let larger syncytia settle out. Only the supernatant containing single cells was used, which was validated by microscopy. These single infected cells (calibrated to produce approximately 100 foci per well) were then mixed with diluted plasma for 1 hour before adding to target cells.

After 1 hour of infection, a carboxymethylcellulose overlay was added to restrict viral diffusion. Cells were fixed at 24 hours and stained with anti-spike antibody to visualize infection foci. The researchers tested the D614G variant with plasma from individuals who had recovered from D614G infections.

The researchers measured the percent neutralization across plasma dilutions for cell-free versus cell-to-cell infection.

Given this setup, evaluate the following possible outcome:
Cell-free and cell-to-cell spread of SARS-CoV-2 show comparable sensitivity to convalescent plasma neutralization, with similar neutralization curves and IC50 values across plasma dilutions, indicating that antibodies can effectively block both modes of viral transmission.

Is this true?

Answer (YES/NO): NO